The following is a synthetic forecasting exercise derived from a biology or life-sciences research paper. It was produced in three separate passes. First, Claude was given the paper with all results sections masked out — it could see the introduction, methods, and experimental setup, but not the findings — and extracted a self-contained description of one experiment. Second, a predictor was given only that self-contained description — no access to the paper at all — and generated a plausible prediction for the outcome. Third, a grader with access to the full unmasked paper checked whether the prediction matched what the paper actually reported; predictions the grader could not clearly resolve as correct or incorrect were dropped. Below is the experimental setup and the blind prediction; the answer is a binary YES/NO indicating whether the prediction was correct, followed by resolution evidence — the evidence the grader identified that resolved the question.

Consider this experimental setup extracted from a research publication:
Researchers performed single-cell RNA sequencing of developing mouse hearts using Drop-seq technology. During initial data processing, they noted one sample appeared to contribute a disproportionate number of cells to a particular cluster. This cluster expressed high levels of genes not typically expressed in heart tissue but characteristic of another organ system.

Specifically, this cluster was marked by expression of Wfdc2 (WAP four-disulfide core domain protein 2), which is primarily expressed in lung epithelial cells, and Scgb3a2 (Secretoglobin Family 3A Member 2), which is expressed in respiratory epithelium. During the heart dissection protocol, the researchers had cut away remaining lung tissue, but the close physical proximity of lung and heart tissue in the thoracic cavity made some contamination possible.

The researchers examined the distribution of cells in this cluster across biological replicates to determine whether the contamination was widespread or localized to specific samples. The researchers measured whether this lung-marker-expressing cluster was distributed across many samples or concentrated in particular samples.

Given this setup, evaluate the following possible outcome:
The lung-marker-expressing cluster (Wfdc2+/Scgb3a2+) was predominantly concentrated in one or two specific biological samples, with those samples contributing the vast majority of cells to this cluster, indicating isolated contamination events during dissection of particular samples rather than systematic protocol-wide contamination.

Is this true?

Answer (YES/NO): YES